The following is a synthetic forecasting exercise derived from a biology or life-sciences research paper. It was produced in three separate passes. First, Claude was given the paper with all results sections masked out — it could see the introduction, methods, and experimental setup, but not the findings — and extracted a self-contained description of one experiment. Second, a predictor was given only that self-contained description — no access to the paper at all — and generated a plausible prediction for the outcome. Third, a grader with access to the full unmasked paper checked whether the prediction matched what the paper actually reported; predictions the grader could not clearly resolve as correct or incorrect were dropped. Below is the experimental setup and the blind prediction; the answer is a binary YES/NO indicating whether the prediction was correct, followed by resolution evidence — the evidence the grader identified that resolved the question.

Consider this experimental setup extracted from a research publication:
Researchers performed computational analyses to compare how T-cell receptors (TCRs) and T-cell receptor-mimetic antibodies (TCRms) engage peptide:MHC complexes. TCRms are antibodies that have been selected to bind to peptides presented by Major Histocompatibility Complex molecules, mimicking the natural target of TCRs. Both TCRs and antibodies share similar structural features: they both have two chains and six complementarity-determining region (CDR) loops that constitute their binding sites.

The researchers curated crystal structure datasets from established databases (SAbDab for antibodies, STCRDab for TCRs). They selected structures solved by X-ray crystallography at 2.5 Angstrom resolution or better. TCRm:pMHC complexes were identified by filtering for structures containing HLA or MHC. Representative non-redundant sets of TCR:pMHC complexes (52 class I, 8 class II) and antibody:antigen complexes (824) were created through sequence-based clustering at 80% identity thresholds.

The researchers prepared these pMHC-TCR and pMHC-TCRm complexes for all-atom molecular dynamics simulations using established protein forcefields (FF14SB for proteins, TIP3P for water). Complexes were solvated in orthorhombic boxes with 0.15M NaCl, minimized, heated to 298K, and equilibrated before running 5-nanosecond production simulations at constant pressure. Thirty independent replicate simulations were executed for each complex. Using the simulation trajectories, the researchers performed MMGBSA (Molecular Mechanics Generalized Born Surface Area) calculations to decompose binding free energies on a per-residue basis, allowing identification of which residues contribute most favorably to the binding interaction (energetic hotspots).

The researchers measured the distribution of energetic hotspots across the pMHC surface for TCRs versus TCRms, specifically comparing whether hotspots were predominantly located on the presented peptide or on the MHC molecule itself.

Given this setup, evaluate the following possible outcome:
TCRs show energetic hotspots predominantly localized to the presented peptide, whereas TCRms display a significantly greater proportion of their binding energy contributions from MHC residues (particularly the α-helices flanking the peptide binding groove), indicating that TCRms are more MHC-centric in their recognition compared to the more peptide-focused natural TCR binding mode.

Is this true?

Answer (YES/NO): YES